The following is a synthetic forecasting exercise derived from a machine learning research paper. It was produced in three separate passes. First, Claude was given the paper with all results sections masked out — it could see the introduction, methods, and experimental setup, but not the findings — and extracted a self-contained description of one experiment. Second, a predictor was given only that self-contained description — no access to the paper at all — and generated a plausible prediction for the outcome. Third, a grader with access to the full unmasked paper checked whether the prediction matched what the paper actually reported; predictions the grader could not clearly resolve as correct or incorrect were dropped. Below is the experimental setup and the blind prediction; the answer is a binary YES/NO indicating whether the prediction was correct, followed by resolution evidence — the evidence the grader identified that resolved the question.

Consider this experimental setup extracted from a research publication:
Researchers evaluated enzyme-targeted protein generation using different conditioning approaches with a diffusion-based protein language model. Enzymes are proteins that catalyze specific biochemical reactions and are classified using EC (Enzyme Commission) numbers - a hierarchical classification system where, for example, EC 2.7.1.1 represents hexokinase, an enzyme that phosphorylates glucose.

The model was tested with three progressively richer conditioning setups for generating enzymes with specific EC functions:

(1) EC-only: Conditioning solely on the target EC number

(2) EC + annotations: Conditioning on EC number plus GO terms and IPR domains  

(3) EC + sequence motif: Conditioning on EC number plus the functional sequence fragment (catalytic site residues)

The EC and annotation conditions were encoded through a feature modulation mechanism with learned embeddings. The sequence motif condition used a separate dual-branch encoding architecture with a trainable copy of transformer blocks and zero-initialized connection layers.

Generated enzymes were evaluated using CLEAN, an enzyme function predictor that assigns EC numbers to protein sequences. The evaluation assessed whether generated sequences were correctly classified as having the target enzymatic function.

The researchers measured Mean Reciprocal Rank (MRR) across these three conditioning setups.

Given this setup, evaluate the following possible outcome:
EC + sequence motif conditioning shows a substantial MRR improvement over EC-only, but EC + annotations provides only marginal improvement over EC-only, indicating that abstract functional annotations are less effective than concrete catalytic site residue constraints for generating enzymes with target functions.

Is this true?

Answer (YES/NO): NO